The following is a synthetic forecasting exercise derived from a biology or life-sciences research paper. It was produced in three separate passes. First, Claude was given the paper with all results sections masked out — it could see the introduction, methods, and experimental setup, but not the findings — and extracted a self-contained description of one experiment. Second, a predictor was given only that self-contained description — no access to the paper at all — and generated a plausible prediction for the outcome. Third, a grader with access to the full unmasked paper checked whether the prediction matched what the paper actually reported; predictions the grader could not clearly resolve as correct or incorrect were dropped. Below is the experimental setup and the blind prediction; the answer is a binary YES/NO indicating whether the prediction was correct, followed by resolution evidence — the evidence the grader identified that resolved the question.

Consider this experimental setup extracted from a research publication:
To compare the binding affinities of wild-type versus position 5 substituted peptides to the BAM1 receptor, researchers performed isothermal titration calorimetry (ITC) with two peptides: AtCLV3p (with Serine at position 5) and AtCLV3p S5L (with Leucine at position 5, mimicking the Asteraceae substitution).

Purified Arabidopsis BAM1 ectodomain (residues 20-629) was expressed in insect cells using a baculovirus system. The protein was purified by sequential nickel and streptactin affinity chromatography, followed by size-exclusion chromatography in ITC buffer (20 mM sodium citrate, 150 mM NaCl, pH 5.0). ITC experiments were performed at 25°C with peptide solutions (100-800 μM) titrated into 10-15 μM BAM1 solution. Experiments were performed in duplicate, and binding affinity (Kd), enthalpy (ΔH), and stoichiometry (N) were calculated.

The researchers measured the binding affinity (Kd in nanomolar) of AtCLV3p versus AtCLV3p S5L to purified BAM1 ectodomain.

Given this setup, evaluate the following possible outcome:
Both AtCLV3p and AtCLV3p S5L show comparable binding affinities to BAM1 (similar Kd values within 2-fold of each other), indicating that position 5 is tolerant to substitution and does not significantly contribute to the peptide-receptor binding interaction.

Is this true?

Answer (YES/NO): NO